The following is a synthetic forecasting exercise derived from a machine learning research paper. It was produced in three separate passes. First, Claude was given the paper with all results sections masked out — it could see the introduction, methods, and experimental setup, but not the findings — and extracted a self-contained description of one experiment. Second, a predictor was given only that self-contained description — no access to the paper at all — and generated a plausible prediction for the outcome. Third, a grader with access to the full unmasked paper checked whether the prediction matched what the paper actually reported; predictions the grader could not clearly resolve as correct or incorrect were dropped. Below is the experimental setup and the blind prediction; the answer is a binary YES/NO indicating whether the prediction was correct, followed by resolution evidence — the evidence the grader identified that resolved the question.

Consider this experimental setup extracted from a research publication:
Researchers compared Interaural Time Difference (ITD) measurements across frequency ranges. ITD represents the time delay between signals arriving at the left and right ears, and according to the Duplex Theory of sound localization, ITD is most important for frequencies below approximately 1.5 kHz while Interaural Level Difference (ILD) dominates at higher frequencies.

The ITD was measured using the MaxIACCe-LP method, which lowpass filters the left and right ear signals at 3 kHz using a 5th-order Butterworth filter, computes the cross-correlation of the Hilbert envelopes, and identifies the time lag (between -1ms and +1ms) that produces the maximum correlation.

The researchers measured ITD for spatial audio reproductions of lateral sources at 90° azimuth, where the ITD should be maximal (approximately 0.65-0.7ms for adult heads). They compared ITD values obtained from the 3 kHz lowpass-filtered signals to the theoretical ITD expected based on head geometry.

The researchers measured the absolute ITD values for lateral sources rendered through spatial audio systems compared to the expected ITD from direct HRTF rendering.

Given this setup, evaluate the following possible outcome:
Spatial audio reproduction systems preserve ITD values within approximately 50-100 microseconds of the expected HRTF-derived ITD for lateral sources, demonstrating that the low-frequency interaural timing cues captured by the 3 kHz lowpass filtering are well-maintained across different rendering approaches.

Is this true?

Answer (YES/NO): NO